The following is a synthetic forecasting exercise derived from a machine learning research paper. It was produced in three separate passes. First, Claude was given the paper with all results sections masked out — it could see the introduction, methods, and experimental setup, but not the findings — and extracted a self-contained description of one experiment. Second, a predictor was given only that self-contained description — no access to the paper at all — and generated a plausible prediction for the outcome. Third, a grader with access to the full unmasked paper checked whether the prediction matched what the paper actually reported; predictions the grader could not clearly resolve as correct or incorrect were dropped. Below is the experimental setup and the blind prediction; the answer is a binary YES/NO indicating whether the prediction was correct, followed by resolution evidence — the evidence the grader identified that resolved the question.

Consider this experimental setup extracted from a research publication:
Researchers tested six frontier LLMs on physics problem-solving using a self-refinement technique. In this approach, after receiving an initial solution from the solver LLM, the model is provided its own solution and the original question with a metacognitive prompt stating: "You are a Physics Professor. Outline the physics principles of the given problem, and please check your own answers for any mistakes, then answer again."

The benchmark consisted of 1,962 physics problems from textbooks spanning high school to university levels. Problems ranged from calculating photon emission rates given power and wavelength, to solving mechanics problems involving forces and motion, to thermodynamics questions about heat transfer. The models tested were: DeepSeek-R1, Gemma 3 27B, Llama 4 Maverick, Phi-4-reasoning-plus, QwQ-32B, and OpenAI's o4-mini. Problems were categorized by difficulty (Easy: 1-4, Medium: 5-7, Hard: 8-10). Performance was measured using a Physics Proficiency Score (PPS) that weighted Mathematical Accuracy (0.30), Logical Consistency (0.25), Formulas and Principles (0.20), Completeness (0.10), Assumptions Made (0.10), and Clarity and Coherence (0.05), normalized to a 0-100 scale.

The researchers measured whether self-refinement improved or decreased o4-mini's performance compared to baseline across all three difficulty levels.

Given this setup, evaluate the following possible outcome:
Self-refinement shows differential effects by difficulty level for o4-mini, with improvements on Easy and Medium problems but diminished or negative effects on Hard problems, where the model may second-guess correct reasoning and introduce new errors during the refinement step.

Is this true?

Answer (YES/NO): NO